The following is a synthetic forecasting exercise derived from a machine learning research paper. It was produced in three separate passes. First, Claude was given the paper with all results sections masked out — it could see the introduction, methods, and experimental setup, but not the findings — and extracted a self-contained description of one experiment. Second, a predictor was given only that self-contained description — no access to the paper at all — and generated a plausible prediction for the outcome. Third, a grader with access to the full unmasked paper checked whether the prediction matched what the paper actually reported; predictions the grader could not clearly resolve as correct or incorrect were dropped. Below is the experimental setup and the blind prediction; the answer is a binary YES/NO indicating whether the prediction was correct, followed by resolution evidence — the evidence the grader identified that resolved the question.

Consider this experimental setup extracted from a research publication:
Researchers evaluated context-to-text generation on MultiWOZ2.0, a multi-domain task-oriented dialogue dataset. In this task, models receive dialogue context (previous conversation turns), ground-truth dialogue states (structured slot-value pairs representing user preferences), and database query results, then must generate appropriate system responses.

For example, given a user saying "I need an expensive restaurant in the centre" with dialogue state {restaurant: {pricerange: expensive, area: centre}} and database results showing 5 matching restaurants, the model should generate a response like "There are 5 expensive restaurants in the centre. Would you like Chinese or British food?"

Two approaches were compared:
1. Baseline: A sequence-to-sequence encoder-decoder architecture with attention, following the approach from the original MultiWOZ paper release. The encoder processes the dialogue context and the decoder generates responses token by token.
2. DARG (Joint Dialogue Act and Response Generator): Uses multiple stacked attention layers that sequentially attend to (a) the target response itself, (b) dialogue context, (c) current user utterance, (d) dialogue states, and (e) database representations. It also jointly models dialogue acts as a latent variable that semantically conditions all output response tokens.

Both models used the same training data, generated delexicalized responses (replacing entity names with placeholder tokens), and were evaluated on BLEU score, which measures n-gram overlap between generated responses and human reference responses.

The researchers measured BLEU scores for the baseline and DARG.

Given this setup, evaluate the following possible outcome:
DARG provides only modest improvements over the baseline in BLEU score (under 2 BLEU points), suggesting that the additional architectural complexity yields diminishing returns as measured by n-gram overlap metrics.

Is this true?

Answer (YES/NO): NO